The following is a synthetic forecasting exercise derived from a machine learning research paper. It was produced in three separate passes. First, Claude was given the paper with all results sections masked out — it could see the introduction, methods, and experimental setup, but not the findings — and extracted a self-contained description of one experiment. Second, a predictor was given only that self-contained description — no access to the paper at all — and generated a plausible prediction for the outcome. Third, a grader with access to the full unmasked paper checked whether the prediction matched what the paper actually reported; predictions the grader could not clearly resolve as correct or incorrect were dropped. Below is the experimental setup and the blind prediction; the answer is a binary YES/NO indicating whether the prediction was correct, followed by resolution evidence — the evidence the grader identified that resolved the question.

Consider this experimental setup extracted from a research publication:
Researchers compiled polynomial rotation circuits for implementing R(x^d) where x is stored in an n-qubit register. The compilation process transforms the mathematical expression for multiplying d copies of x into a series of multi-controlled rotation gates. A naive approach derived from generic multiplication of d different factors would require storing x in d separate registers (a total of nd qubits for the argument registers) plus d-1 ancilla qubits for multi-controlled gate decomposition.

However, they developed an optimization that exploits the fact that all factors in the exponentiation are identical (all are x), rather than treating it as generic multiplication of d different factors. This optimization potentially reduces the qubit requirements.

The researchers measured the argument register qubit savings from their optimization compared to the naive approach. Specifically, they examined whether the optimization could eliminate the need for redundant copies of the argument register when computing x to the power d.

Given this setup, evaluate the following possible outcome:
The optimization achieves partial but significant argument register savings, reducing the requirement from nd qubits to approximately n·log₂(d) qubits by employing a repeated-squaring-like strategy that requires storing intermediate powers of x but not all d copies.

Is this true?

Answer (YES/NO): NO